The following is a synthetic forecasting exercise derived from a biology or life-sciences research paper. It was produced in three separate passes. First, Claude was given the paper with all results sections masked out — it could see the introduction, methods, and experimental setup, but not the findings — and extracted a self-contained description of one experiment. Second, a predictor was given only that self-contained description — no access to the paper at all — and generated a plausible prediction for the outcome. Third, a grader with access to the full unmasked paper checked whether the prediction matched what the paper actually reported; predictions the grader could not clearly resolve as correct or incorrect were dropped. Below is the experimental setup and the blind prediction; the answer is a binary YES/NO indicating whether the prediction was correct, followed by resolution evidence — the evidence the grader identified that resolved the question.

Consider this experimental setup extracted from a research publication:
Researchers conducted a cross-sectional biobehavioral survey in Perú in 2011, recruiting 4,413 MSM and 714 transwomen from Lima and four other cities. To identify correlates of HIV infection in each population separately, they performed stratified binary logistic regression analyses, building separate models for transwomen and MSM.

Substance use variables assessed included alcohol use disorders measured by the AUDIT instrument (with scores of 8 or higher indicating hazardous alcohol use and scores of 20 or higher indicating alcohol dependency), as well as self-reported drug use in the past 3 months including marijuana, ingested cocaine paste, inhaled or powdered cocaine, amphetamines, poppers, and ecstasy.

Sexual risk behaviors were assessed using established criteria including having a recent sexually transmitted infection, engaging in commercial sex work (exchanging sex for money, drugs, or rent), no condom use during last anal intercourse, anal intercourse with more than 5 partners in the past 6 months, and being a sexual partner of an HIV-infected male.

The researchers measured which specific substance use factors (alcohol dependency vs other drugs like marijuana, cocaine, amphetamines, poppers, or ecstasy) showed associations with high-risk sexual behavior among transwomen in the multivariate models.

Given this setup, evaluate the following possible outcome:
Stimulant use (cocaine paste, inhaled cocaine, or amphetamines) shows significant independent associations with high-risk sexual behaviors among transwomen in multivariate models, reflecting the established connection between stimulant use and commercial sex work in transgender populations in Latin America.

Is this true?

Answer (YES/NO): NO